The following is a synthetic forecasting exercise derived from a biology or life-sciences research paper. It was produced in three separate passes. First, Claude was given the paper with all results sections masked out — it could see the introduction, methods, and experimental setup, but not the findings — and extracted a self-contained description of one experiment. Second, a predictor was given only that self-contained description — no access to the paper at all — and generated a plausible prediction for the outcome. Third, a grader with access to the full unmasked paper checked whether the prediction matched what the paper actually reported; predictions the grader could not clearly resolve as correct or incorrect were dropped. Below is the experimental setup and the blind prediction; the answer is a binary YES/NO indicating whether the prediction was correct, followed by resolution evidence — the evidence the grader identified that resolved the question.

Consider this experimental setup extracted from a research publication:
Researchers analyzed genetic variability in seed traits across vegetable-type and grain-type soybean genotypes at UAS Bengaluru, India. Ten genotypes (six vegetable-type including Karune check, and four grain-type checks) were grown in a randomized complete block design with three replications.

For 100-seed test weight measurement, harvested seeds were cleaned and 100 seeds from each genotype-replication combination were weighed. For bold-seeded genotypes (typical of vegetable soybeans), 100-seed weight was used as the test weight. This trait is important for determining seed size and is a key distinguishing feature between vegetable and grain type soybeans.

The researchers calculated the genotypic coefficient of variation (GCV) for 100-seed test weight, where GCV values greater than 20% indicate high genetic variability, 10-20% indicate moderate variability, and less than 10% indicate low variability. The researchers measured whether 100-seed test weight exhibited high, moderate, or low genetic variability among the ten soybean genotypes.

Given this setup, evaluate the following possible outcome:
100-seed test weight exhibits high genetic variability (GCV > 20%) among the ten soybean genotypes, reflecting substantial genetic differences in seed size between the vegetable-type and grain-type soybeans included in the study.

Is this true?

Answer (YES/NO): YES